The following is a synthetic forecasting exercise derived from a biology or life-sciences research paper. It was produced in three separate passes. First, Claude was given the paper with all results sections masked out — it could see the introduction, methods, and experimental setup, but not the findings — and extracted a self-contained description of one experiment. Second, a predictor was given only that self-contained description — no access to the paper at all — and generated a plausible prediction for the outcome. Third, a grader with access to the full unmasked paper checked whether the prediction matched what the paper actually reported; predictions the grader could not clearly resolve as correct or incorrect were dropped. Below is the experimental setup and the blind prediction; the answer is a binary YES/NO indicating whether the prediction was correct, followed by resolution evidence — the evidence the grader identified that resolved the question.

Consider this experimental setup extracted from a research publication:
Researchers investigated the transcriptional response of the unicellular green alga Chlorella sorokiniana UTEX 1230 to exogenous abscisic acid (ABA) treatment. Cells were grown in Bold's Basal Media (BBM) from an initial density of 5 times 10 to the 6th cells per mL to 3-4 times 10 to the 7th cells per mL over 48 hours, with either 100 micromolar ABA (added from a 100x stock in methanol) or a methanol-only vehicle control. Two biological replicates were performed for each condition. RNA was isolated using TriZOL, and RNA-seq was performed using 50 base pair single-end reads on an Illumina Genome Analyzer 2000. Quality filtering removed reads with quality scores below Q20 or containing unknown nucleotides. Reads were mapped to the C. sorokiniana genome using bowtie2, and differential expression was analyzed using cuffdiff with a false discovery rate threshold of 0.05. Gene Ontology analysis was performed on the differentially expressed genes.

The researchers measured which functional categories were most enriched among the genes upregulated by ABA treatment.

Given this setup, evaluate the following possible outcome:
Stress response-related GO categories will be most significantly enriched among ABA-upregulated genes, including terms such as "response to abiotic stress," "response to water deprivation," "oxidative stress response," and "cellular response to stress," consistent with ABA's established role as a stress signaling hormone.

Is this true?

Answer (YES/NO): NO